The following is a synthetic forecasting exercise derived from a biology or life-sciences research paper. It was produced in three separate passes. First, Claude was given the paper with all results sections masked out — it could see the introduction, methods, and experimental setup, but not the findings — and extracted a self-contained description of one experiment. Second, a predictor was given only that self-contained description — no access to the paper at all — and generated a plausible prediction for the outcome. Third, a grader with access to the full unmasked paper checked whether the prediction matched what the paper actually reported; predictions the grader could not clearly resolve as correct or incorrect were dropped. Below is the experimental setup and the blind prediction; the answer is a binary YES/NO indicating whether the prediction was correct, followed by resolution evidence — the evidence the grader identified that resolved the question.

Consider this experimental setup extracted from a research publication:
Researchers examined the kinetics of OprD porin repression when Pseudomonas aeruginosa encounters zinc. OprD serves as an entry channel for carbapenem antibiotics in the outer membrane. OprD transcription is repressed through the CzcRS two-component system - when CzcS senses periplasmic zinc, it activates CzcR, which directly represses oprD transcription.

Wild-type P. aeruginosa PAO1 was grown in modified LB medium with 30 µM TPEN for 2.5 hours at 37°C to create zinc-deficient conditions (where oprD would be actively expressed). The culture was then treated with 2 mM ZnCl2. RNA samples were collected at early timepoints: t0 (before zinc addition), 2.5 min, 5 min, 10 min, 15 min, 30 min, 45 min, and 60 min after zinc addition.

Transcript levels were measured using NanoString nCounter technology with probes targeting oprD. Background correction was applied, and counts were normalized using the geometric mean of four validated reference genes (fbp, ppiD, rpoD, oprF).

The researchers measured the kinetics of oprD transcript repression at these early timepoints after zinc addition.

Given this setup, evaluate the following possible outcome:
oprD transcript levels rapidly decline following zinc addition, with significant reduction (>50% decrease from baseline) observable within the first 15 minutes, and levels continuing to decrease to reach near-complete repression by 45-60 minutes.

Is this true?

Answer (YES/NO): NO